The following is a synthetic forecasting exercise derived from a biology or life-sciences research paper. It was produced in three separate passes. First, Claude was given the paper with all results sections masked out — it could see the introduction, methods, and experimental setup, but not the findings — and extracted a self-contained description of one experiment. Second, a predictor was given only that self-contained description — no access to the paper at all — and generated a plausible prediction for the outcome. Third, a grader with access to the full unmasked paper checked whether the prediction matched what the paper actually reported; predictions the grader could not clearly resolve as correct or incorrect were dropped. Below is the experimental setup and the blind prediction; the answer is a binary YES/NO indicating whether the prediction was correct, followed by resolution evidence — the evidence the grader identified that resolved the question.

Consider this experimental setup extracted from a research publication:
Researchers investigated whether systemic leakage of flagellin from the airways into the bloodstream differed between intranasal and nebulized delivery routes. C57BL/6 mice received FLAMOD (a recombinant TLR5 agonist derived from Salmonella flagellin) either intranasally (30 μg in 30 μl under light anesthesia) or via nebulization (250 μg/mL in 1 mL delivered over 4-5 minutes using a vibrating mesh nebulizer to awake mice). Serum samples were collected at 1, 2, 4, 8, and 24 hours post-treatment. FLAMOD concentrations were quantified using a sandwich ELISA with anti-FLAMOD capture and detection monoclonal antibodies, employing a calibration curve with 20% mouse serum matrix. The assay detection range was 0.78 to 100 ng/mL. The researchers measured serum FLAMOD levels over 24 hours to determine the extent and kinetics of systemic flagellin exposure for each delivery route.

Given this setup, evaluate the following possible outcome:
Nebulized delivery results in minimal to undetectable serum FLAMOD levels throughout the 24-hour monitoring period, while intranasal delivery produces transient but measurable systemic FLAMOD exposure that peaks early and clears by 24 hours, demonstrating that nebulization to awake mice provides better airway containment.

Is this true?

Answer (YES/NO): NO